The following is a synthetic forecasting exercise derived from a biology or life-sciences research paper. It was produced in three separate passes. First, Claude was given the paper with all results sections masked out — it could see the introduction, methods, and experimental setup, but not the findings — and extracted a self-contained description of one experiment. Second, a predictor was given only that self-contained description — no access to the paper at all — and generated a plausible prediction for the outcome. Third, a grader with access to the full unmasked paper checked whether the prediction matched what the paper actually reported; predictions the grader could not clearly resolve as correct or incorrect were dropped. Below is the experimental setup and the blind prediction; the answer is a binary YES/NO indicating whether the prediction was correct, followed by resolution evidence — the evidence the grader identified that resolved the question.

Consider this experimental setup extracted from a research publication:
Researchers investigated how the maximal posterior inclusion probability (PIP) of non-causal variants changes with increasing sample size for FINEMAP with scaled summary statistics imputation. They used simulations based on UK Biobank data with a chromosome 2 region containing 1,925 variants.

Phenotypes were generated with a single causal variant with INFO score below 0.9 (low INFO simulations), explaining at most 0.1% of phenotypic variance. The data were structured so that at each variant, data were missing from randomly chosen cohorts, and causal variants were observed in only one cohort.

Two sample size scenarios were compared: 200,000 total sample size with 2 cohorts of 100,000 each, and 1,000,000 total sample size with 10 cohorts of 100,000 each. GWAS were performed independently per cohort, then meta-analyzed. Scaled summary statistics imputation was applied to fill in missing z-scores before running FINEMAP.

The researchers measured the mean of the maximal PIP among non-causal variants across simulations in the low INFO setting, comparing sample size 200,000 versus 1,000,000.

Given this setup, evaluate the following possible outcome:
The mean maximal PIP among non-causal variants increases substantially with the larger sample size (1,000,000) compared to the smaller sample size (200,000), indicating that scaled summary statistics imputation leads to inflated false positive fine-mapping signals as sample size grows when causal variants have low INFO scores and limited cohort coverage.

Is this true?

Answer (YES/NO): YES